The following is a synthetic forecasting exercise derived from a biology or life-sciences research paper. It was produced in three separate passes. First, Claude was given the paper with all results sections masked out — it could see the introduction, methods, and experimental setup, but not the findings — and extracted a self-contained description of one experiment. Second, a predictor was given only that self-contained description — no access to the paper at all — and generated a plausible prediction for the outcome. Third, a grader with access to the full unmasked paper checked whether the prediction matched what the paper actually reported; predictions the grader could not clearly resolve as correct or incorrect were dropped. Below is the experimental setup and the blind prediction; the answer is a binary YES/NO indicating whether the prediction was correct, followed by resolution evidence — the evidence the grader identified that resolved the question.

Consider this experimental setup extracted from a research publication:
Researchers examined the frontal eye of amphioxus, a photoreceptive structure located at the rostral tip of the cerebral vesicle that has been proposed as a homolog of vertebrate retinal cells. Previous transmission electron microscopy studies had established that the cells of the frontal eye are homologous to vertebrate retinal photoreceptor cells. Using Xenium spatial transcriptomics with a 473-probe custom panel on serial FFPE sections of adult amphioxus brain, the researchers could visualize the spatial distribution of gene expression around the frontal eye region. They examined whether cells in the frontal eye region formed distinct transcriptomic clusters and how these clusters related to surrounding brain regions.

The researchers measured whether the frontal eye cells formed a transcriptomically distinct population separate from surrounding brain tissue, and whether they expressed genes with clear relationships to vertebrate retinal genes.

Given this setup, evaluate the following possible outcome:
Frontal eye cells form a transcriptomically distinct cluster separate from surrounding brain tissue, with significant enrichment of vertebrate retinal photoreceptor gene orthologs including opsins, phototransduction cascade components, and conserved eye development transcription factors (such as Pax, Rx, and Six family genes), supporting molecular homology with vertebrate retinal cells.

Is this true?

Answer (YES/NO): NO